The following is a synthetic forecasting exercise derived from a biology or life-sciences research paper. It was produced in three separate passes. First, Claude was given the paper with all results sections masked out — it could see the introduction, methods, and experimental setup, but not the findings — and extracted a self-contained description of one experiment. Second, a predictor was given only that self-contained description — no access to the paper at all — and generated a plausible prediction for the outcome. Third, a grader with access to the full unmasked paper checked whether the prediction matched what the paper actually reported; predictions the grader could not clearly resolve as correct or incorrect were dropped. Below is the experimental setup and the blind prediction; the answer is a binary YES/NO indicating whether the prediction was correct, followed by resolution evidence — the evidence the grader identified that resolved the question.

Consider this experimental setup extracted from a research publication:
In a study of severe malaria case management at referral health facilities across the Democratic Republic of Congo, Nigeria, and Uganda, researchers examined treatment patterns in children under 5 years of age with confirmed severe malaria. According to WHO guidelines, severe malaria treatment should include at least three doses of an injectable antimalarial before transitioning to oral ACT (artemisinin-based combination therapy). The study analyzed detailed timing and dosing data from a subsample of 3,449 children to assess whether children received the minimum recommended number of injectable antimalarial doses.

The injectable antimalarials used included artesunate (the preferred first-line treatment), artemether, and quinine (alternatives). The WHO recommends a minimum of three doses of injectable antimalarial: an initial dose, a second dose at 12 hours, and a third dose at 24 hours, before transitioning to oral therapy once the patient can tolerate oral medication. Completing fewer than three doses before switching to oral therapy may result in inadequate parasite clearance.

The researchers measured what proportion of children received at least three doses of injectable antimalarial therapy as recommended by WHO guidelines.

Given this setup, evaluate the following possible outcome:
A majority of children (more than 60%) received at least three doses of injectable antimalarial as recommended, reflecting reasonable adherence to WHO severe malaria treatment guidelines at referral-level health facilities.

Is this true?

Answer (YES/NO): YES